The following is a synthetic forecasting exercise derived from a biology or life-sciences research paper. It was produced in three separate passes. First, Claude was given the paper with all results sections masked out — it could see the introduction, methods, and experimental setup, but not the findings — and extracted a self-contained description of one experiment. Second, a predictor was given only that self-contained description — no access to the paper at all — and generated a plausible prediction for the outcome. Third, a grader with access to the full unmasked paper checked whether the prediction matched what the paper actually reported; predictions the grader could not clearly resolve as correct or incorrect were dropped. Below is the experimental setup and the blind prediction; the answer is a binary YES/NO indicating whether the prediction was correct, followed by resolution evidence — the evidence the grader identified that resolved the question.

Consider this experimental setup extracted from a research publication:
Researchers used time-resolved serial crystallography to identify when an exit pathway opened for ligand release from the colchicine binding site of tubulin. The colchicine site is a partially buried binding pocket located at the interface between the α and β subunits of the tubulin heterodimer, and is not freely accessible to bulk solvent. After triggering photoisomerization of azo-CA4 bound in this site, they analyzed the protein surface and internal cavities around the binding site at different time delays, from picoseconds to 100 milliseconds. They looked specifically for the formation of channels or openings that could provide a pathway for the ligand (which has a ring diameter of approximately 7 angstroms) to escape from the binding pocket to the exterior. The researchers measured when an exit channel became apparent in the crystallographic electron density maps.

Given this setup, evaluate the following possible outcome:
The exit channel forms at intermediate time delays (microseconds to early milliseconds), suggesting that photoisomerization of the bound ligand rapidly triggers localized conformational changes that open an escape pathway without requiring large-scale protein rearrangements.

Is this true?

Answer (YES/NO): YES